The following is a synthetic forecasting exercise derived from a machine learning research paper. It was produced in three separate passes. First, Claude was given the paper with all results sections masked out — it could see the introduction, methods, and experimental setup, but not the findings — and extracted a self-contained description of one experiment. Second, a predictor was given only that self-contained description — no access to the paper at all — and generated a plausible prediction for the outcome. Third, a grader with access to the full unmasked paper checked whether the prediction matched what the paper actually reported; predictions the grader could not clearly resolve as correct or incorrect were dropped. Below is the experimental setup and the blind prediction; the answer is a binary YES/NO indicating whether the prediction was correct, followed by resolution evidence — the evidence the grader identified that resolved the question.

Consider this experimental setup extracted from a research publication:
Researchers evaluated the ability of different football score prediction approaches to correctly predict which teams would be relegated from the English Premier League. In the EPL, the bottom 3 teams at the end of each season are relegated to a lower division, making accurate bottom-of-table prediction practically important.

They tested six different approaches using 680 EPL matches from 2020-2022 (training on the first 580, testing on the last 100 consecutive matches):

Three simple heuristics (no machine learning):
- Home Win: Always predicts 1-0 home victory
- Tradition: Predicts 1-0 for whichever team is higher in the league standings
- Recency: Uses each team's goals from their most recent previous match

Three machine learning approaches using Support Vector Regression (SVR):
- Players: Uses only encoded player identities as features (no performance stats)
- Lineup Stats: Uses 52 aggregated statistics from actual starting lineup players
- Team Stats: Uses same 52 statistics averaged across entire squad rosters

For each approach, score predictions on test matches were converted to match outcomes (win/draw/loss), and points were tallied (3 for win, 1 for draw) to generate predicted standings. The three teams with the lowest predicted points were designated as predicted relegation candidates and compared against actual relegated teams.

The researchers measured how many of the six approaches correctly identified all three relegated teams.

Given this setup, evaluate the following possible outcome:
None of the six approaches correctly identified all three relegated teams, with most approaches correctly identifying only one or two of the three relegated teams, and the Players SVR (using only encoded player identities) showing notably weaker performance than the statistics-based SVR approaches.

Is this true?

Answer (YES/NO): NO